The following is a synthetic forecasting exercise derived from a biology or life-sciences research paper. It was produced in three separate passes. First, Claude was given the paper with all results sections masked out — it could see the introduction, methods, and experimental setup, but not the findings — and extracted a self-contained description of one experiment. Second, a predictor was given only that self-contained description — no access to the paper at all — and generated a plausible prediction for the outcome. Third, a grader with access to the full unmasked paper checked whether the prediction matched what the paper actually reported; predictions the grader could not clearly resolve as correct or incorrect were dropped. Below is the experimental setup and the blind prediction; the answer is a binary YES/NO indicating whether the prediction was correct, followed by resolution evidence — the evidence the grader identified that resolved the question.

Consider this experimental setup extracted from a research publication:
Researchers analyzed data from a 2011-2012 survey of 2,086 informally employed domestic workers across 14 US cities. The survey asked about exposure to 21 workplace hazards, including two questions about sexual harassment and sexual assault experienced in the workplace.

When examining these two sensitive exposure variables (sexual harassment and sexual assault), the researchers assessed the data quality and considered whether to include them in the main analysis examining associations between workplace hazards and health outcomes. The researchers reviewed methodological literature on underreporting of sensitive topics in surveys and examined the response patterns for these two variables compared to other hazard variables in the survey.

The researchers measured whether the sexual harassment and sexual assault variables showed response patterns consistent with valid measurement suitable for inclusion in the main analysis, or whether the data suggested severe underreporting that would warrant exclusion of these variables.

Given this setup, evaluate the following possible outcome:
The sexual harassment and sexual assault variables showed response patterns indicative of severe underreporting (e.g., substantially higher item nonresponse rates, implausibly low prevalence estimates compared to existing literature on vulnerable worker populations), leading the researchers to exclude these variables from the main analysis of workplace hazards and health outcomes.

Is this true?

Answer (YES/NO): YES